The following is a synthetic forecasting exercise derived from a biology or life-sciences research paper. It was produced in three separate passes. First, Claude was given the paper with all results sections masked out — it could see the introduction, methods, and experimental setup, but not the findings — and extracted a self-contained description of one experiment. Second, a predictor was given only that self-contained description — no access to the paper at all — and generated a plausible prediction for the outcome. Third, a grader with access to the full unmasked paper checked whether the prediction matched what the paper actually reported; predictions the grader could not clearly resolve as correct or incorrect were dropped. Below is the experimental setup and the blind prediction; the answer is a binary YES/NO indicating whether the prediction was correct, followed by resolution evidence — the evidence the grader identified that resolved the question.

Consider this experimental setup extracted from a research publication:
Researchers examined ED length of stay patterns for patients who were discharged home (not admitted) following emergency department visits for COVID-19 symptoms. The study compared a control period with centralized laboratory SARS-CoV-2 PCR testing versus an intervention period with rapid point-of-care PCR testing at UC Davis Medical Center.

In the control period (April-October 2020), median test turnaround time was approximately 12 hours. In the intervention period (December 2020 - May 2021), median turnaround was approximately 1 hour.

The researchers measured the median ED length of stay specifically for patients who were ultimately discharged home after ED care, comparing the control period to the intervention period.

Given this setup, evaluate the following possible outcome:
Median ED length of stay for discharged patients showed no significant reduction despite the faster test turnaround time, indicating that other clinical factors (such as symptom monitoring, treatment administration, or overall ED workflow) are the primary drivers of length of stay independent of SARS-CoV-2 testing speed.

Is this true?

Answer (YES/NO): NO